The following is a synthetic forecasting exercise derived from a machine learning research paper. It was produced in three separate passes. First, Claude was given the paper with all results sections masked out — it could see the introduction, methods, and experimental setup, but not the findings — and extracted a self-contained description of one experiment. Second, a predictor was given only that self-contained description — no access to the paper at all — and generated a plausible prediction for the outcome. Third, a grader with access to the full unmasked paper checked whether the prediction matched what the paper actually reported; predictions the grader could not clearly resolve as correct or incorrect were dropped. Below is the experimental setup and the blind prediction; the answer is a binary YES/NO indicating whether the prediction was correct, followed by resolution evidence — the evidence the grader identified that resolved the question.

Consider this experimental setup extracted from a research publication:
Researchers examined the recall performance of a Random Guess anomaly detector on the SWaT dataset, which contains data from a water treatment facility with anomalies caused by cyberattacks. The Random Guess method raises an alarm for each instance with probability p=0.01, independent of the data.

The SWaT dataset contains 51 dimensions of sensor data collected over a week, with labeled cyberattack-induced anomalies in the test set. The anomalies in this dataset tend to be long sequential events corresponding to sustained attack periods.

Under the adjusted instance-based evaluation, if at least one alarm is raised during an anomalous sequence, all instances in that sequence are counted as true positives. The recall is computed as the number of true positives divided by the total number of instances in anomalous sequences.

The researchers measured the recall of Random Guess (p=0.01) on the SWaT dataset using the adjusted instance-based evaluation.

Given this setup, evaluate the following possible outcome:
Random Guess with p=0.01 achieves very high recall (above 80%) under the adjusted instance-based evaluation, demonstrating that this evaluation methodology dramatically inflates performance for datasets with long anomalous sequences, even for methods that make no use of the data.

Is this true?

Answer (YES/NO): YES